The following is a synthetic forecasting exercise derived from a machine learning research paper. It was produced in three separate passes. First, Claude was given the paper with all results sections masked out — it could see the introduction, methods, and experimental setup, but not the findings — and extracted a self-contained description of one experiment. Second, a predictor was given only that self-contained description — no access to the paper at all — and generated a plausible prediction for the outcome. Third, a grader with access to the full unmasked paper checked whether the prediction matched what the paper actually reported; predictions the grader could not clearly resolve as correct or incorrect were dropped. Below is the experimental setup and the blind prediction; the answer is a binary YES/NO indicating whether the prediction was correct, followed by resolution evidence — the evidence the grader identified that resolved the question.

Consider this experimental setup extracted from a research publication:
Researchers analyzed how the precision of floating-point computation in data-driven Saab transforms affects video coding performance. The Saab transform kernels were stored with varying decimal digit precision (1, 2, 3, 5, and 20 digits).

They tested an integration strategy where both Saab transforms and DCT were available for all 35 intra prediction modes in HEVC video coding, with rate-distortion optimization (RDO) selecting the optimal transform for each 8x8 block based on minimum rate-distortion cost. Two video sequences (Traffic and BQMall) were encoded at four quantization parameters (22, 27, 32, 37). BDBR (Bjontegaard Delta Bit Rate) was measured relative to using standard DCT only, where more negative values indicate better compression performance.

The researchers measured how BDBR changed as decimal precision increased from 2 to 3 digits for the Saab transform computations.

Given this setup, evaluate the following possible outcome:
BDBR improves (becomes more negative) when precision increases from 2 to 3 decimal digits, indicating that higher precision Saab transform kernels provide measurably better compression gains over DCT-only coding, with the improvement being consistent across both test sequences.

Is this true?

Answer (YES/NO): YES